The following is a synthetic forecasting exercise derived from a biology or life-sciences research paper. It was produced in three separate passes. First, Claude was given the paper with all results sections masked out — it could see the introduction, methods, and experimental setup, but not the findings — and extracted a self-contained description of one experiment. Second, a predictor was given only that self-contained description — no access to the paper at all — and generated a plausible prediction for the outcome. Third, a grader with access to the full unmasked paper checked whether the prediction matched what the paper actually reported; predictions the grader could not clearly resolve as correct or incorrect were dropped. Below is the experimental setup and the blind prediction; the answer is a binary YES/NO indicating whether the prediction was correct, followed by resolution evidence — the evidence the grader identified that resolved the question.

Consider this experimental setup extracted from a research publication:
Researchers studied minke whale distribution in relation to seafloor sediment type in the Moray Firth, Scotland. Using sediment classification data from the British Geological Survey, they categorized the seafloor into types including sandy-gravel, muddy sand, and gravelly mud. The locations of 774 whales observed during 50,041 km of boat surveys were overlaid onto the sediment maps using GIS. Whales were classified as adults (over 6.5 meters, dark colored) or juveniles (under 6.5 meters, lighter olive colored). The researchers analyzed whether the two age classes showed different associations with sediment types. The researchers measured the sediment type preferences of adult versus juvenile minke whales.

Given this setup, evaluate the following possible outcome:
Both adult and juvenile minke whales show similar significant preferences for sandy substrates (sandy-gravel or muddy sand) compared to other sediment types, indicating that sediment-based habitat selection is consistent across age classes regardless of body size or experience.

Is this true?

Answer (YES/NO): NO